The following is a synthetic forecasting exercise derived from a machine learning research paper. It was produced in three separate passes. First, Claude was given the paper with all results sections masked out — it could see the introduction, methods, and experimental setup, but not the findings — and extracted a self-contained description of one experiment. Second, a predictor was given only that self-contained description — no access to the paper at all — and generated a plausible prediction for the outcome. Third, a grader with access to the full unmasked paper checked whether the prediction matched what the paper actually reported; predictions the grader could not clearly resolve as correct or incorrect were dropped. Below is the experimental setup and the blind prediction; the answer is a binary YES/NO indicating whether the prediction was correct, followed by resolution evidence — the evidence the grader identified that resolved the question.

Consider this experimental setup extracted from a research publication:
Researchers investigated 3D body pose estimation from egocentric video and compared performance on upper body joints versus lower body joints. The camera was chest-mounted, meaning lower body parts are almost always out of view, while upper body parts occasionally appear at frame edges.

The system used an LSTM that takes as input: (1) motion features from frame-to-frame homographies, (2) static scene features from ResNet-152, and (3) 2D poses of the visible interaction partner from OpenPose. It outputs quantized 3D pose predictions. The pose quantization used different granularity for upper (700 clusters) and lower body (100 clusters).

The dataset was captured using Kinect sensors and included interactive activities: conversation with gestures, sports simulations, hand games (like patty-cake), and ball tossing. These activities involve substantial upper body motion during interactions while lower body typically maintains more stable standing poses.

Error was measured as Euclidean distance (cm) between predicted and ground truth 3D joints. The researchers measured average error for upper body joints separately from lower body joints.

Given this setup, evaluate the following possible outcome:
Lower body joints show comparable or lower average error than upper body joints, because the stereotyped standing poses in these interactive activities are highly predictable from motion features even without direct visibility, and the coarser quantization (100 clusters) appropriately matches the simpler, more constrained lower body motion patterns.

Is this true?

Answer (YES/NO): YES